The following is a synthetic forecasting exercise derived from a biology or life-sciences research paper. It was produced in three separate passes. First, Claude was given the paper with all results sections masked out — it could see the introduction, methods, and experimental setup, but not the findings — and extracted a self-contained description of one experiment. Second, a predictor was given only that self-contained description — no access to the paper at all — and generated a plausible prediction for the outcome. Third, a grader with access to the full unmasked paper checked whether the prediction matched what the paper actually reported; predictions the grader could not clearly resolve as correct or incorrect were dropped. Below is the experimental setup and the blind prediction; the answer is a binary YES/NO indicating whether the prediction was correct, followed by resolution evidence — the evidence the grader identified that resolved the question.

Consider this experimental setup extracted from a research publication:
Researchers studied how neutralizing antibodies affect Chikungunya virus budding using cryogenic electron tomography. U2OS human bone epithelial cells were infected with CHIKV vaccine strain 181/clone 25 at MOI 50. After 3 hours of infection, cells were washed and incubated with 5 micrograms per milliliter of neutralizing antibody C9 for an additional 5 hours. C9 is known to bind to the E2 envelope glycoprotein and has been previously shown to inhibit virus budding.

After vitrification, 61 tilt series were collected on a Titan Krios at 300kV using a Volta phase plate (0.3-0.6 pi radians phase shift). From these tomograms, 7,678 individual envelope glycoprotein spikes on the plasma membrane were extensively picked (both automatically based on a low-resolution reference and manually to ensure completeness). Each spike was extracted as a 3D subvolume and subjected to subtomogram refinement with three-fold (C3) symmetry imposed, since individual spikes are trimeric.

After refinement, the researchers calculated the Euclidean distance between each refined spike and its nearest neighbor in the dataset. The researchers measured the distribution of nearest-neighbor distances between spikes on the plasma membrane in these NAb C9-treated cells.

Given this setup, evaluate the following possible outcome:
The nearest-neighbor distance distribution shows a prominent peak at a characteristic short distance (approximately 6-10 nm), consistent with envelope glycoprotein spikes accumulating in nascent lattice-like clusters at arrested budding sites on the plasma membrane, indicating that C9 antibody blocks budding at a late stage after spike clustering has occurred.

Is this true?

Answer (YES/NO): NO